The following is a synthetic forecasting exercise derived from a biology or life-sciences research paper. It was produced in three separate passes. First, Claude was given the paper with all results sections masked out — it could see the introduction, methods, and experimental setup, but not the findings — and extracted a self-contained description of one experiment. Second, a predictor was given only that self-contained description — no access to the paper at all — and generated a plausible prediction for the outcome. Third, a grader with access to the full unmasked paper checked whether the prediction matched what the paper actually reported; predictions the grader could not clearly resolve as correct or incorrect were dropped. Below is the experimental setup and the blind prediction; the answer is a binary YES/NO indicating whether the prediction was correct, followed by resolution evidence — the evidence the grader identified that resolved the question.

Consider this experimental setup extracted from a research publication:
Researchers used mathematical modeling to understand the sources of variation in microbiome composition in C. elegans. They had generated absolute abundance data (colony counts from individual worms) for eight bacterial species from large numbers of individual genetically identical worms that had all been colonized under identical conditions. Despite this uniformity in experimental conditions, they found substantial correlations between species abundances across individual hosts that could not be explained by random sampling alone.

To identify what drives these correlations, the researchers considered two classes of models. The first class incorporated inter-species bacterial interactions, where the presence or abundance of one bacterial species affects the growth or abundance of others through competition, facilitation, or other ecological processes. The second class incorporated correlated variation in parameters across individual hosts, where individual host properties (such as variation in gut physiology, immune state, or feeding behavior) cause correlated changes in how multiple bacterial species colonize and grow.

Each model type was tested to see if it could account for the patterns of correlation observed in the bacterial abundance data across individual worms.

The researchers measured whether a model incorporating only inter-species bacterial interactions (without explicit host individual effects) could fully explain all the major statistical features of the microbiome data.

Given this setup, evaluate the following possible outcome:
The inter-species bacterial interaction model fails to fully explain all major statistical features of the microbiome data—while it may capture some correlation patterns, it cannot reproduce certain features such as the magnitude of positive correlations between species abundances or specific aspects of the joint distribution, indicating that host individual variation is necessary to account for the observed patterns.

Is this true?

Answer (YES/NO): YES